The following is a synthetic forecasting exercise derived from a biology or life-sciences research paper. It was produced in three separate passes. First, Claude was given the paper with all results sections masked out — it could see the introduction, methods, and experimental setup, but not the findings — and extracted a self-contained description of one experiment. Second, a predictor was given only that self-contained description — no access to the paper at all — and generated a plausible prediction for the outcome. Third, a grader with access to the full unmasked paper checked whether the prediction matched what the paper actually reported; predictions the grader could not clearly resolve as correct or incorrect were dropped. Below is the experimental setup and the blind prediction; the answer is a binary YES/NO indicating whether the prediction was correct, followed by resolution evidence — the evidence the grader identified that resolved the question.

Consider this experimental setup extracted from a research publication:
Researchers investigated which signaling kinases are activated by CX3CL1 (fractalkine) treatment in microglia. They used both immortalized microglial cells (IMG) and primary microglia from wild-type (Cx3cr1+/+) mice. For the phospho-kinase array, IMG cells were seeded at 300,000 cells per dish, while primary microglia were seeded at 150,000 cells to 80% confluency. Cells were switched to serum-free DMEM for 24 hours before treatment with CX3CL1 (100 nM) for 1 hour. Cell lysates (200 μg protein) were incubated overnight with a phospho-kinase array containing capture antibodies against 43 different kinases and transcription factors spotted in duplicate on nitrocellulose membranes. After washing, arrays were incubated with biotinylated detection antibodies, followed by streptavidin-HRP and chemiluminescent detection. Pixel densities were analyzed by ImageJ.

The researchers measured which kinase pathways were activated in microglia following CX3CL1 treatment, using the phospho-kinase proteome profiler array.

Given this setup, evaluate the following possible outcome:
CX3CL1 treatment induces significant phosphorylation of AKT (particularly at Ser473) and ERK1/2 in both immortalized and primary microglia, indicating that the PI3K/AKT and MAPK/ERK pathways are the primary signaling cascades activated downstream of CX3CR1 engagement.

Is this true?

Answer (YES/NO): NO